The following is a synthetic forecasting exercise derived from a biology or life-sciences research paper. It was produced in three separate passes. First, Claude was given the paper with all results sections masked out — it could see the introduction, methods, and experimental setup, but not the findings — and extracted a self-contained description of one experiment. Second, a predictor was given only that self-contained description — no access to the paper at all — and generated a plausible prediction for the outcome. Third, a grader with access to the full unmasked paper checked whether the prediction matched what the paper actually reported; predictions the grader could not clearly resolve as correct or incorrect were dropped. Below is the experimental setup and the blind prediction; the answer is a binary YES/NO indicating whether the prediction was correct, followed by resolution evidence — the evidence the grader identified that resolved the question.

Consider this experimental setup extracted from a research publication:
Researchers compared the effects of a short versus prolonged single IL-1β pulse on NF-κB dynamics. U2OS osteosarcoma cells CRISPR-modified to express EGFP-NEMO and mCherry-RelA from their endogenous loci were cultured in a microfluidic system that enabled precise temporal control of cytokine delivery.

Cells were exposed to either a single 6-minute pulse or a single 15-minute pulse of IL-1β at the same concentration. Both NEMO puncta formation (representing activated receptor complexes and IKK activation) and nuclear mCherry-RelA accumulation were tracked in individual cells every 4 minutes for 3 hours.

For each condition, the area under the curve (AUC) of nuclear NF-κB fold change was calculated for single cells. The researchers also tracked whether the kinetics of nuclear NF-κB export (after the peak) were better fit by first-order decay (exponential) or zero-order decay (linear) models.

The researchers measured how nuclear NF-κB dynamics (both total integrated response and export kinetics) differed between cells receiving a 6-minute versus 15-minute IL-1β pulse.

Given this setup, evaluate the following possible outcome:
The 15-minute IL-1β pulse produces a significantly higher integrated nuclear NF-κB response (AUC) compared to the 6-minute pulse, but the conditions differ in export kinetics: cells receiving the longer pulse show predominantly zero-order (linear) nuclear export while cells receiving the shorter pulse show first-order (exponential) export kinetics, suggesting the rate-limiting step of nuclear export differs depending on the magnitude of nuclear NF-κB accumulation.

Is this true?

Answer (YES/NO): NO